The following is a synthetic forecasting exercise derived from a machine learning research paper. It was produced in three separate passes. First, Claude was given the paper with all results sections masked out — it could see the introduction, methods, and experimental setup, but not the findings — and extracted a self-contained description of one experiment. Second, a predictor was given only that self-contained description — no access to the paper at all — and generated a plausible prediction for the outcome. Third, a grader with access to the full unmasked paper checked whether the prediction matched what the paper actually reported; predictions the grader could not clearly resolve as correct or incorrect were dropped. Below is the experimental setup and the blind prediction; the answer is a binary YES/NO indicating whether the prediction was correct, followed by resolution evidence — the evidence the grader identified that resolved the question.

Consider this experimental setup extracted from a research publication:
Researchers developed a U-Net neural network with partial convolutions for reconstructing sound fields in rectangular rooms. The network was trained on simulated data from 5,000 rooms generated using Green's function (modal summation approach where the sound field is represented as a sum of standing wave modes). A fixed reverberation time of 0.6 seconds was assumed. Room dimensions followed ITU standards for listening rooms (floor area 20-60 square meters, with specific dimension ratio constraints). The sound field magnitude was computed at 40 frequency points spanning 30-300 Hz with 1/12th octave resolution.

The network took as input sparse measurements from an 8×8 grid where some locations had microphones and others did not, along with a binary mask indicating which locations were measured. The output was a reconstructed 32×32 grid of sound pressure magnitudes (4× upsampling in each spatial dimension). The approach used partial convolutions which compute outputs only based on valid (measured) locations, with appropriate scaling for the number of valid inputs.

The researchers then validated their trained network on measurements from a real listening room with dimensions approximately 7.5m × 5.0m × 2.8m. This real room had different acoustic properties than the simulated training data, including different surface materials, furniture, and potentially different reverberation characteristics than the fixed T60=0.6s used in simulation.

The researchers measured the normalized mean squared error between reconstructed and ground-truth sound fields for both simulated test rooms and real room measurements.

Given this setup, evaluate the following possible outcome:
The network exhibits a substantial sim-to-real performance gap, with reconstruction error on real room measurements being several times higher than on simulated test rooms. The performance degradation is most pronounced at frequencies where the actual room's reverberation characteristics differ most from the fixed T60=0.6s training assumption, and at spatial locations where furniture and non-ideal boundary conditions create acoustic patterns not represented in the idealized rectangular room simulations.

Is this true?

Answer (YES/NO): NO